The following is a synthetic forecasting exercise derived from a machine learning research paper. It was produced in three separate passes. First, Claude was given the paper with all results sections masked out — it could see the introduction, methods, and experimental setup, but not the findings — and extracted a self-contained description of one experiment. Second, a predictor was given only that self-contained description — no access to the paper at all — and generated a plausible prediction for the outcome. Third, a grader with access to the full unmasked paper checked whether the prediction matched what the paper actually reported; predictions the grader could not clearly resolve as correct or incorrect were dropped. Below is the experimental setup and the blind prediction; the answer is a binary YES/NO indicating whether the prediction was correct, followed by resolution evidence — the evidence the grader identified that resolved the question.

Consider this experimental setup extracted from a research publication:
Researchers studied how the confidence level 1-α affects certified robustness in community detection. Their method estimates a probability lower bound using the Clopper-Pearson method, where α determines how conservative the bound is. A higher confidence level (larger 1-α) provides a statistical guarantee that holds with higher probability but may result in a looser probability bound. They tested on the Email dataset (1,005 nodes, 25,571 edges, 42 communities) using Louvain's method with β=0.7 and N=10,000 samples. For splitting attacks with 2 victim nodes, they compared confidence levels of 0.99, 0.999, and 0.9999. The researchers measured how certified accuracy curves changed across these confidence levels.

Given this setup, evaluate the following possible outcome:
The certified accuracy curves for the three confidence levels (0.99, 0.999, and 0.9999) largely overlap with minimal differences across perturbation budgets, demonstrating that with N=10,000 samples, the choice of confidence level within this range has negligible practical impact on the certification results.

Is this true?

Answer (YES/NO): YES